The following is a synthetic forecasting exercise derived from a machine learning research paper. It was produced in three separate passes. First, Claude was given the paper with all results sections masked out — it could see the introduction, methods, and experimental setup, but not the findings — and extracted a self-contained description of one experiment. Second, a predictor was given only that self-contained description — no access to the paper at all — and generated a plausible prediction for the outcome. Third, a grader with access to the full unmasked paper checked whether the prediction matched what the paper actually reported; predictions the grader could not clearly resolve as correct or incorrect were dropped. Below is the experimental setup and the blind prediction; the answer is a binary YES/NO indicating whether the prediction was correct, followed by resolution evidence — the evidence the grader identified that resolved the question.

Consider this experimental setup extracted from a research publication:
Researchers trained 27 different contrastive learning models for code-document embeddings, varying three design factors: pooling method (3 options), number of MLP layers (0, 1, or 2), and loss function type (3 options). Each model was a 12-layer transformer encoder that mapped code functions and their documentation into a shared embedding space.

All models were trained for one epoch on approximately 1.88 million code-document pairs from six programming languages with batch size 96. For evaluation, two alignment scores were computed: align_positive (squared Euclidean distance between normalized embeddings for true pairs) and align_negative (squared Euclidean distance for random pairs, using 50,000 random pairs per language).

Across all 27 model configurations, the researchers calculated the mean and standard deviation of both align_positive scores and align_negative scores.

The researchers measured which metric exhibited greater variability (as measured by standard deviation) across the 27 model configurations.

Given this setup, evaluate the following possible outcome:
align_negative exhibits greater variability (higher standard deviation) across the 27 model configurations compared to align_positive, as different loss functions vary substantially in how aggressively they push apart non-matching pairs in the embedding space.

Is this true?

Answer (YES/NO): NO